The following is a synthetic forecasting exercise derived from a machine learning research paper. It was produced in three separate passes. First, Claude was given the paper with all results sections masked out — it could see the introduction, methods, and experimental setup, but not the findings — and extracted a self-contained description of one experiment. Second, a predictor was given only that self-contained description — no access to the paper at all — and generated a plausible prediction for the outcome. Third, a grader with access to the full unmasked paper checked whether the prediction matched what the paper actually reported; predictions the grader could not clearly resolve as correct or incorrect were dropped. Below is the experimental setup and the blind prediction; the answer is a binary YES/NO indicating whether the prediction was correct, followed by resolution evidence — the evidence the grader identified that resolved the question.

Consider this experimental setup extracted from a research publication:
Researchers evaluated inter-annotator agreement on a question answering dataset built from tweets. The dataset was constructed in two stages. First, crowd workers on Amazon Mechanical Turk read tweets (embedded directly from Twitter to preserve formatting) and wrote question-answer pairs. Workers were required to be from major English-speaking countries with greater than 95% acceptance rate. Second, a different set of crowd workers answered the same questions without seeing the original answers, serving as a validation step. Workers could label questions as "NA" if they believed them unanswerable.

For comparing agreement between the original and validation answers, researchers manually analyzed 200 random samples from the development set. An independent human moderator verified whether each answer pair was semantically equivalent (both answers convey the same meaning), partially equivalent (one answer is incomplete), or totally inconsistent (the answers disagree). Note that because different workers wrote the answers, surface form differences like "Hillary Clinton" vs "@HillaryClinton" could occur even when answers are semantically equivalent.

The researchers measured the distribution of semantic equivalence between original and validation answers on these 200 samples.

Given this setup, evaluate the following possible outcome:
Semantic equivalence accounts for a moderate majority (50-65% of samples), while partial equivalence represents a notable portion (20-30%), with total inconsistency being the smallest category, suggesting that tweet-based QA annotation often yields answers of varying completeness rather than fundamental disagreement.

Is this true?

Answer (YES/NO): NO